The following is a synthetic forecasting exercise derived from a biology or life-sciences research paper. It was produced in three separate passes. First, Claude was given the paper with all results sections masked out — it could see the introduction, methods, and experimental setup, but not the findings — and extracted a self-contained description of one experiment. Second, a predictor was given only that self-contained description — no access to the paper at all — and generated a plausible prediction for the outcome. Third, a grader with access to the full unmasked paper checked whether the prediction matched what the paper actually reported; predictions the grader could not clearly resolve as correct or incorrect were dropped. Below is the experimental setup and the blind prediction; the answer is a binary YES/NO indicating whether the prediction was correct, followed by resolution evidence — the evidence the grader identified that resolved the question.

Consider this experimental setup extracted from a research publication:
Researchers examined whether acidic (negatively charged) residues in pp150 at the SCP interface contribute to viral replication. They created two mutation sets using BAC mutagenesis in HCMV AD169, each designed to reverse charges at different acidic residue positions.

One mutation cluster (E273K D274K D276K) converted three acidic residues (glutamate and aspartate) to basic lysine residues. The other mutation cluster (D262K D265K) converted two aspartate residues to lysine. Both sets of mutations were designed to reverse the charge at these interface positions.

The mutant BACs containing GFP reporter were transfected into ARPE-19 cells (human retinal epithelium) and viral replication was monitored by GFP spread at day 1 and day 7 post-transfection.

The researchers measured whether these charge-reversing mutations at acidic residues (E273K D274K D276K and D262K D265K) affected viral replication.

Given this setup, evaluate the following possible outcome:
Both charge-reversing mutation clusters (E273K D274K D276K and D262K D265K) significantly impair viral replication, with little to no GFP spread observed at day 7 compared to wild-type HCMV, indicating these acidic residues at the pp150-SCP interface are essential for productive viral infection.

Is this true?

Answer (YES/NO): NO